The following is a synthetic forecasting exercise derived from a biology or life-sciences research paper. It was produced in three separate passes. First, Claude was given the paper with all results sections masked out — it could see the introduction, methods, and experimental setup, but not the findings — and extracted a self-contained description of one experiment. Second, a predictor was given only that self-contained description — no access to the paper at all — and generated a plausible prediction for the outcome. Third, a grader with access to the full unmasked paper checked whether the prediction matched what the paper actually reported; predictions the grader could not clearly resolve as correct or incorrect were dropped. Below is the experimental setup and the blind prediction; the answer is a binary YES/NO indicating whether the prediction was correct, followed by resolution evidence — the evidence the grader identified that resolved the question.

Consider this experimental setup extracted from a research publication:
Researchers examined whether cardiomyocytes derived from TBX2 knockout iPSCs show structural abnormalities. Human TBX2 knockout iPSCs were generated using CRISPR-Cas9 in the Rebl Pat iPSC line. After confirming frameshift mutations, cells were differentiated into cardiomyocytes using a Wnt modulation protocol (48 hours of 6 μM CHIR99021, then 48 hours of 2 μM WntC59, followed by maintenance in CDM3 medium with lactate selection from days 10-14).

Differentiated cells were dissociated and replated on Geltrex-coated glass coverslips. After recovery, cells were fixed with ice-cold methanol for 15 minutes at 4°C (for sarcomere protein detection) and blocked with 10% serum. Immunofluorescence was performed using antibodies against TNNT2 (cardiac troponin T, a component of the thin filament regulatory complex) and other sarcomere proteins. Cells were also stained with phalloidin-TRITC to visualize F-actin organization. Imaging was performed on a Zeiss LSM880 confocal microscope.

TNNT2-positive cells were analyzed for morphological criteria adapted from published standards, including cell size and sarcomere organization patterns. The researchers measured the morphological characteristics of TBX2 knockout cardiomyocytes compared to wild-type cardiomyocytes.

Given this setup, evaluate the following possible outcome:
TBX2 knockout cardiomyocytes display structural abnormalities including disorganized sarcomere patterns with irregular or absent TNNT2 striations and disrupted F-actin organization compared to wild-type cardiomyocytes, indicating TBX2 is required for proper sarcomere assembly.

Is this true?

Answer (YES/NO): NO